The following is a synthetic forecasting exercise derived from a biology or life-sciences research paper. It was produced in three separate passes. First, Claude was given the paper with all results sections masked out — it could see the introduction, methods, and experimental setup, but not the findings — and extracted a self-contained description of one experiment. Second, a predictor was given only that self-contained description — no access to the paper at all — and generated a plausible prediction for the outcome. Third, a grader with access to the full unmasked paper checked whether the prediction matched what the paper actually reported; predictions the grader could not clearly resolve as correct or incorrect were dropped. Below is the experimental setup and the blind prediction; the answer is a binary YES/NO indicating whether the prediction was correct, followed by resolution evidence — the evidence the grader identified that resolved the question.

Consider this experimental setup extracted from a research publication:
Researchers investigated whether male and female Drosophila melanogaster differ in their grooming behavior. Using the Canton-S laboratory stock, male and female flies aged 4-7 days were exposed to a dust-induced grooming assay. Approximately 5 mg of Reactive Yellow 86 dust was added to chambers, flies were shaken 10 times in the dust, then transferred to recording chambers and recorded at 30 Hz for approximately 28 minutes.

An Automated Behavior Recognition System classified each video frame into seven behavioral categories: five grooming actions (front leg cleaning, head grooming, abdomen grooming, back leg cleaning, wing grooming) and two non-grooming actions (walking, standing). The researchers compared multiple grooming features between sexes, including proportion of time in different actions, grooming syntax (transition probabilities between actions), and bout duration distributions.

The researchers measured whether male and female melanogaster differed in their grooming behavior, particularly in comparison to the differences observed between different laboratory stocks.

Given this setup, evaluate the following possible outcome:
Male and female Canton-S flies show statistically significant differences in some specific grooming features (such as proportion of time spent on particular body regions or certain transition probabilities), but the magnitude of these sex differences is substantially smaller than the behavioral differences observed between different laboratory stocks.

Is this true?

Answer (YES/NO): NO